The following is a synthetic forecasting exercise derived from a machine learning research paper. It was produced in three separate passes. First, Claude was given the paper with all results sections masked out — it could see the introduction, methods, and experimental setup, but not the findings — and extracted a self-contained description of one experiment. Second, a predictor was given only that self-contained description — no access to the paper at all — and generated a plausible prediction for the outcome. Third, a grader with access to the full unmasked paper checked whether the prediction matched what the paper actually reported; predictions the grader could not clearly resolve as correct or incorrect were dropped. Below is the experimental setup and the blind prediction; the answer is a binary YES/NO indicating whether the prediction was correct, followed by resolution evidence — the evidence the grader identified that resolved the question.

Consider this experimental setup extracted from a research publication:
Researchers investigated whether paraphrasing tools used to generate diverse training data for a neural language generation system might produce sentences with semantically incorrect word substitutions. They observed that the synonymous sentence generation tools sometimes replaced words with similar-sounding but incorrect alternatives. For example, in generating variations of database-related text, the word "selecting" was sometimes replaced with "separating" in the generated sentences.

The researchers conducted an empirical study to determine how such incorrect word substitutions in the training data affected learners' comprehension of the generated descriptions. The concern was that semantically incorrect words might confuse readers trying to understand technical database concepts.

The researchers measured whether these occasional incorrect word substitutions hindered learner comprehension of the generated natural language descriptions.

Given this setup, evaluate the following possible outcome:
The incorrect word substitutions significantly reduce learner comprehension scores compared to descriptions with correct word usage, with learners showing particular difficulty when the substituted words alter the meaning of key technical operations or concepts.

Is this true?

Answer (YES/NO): NO